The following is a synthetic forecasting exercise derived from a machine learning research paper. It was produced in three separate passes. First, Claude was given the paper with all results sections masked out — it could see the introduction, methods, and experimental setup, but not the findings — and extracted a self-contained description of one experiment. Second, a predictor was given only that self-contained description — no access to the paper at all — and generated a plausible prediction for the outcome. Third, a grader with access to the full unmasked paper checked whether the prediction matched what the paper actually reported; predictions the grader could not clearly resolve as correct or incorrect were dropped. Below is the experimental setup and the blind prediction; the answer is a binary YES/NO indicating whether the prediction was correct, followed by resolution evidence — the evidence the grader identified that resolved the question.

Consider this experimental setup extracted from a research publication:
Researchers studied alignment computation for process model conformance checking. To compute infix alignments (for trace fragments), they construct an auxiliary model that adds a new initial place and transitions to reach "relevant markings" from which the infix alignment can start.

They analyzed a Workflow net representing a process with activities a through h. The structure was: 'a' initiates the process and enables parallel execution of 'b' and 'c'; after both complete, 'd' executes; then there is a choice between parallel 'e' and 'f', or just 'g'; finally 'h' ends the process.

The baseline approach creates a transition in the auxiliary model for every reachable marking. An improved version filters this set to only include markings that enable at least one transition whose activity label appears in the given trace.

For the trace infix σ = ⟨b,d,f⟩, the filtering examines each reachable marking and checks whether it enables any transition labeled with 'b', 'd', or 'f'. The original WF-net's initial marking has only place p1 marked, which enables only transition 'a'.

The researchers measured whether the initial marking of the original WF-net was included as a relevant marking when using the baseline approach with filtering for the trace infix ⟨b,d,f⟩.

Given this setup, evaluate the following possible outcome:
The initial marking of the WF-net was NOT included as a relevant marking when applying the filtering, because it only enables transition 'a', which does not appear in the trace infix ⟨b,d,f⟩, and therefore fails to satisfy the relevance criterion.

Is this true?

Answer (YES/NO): YES